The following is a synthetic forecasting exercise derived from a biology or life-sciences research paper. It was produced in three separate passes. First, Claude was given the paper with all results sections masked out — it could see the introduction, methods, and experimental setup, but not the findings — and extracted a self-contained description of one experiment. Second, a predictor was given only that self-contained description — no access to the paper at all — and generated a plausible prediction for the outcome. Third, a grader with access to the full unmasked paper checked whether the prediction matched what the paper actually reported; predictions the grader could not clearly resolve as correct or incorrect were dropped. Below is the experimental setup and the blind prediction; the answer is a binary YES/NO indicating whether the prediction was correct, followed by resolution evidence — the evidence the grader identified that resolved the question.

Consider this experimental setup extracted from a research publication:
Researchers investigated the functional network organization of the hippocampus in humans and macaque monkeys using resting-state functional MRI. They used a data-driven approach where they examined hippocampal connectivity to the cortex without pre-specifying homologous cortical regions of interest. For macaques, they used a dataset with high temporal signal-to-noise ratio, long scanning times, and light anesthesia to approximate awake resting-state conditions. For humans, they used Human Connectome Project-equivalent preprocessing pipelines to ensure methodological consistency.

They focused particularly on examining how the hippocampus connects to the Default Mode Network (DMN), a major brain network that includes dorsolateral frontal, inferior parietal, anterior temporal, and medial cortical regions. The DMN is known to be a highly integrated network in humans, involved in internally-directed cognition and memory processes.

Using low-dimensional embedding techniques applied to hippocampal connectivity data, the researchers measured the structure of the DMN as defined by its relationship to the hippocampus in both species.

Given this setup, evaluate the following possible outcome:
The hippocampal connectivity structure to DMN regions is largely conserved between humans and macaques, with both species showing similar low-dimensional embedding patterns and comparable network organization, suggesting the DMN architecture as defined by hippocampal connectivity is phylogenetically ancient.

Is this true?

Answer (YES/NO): NO